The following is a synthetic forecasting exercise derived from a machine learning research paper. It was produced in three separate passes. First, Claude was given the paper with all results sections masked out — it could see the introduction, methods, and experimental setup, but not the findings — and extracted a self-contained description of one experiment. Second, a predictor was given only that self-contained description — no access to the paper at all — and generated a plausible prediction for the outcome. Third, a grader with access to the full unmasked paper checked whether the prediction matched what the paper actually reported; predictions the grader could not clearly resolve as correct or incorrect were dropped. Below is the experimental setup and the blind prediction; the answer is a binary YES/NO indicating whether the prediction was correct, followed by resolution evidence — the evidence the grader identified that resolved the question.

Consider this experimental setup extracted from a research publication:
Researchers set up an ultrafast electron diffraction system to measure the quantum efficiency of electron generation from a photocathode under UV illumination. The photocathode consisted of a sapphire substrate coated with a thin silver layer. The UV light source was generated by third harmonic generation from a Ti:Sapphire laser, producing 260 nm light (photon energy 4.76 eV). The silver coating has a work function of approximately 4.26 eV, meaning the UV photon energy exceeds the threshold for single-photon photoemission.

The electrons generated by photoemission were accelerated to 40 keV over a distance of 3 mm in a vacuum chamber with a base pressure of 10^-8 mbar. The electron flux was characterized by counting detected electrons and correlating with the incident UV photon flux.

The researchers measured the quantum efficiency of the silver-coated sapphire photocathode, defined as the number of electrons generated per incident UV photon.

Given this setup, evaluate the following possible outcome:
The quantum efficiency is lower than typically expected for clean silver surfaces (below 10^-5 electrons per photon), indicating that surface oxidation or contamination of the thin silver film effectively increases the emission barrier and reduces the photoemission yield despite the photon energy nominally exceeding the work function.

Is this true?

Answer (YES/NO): YES